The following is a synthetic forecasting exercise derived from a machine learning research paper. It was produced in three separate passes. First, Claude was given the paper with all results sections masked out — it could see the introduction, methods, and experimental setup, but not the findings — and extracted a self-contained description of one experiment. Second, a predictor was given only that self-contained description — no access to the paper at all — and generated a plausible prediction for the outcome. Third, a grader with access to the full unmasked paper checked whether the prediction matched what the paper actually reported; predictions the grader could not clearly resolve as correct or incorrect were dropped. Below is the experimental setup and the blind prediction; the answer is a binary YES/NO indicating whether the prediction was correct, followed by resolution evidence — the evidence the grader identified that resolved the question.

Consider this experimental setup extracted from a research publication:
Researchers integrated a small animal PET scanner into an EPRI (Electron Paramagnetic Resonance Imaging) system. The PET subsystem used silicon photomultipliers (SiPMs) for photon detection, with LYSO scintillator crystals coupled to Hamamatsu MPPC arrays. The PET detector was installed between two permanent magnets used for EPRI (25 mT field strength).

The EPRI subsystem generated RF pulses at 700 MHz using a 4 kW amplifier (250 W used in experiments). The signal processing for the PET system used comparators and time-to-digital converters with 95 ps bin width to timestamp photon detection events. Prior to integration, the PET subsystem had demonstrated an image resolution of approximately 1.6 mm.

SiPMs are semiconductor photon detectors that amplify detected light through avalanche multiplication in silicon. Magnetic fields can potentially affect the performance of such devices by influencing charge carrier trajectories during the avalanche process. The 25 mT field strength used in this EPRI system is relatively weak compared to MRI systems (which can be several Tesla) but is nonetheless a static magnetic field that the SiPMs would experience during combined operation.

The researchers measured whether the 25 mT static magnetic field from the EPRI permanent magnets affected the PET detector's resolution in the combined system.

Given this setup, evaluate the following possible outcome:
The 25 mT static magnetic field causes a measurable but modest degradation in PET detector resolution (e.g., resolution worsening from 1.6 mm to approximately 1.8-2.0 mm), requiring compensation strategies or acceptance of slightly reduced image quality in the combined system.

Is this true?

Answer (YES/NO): NO